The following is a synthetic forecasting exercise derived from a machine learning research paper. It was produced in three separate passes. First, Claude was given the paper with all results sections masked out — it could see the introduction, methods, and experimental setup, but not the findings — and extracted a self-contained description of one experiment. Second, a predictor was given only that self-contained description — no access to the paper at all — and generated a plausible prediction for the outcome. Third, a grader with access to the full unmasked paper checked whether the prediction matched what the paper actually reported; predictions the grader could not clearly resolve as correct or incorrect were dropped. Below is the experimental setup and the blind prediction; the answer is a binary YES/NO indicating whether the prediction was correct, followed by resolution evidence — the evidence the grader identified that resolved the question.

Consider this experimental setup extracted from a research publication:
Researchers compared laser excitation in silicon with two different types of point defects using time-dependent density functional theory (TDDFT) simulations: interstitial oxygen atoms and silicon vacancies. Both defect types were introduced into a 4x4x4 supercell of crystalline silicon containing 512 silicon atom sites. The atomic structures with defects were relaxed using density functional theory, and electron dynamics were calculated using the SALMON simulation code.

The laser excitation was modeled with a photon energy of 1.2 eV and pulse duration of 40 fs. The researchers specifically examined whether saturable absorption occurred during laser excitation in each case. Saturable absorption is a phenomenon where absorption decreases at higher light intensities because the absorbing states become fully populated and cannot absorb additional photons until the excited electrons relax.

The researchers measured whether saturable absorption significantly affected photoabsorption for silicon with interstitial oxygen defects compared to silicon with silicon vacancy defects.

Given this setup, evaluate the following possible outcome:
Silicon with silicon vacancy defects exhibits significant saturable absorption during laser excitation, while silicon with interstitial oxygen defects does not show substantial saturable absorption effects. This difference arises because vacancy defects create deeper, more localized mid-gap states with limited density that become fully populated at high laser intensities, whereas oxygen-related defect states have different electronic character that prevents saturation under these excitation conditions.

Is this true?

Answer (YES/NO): YES